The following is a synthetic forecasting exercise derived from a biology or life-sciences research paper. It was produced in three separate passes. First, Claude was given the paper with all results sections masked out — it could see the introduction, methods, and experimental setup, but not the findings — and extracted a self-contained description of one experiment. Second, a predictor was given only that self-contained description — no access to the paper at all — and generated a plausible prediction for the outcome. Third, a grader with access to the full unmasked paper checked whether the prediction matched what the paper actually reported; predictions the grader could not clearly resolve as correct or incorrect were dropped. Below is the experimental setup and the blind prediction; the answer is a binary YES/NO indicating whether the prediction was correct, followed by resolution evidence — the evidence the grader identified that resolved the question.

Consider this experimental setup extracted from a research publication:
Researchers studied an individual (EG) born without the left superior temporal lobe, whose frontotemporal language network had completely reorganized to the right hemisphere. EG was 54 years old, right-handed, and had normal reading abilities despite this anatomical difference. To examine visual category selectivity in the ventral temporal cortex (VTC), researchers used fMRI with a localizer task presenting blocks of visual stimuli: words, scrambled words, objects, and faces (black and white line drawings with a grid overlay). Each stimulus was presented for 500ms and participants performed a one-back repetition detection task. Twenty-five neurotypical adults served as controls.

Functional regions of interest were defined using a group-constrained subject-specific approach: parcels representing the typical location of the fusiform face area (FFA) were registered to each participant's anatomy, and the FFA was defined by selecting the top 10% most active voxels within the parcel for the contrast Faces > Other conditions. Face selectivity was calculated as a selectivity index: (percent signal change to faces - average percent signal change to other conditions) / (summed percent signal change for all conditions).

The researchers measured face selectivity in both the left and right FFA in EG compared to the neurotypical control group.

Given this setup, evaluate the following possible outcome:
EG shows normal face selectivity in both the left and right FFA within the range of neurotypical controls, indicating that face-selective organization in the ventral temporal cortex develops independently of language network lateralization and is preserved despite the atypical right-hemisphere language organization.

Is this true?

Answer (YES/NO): NO